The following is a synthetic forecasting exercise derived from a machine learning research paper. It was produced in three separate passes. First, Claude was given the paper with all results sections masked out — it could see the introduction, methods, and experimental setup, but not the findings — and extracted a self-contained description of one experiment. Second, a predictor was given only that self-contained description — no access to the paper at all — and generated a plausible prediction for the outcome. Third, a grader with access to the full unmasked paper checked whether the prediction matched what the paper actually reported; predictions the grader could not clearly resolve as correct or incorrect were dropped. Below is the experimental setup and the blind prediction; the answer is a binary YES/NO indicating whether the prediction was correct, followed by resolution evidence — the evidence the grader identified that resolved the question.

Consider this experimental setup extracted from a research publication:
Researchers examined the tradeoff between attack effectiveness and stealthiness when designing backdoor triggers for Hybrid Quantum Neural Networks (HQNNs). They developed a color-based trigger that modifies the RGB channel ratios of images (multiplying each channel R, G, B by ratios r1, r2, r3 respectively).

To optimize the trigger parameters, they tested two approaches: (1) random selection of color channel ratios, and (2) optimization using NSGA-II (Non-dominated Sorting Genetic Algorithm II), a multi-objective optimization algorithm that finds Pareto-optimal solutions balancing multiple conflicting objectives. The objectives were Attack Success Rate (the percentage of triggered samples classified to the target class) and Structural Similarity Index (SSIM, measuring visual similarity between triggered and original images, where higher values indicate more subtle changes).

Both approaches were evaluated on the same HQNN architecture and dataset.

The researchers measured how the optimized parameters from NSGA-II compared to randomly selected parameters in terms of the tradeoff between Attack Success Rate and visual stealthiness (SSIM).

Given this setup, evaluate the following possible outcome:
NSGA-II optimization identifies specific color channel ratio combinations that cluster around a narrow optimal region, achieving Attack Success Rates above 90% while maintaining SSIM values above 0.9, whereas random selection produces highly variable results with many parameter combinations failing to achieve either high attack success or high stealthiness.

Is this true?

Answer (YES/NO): NO